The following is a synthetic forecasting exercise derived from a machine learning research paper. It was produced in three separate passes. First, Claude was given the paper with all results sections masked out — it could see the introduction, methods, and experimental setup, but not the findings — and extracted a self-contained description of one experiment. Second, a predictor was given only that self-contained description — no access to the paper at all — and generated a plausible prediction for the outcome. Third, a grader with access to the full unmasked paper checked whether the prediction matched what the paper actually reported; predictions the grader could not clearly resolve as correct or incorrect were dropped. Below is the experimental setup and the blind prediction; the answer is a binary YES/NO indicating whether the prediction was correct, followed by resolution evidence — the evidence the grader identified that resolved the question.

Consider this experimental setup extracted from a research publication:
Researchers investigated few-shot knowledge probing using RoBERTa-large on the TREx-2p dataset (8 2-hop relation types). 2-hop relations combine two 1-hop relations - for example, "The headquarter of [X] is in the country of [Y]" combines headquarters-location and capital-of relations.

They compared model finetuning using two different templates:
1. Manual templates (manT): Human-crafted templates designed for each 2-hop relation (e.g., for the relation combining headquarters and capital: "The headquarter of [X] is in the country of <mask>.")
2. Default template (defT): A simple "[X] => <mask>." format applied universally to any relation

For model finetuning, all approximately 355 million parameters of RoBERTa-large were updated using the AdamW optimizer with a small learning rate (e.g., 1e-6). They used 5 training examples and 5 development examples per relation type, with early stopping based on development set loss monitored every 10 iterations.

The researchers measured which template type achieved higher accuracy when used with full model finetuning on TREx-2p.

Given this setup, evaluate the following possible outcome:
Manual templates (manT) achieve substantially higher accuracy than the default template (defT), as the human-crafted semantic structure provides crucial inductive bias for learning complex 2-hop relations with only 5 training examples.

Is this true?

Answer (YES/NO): NO